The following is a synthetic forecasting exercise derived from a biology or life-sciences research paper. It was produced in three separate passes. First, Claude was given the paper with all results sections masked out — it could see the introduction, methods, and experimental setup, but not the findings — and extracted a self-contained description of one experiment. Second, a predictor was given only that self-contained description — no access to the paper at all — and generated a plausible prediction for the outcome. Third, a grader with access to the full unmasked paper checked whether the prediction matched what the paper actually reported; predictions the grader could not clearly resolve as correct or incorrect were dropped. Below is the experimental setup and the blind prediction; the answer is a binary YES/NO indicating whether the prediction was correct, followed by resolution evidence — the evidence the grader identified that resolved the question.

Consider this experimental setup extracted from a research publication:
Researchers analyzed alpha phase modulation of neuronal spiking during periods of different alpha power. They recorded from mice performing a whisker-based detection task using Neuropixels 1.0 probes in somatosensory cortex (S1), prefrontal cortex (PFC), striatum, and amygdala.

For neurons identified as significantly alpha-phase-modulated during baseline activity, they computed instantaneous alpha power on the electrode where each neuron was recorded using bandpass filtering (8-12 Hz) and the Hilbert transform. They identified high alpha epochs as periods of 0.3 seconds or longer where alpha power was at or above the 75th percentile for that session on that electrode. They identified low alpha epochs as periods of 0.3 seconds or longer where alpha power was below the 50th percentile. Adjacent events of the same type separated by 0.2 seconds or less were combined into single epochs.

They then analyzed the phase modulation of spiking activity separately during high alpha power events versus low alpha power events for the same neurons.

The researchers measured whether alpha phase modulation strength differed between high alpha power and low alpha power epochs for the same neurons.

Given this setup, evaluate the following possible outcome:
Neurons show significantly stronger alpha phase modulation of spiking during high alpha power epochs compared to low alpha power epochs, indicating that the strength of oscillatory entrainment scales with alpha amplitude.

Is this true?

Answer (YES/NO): YES